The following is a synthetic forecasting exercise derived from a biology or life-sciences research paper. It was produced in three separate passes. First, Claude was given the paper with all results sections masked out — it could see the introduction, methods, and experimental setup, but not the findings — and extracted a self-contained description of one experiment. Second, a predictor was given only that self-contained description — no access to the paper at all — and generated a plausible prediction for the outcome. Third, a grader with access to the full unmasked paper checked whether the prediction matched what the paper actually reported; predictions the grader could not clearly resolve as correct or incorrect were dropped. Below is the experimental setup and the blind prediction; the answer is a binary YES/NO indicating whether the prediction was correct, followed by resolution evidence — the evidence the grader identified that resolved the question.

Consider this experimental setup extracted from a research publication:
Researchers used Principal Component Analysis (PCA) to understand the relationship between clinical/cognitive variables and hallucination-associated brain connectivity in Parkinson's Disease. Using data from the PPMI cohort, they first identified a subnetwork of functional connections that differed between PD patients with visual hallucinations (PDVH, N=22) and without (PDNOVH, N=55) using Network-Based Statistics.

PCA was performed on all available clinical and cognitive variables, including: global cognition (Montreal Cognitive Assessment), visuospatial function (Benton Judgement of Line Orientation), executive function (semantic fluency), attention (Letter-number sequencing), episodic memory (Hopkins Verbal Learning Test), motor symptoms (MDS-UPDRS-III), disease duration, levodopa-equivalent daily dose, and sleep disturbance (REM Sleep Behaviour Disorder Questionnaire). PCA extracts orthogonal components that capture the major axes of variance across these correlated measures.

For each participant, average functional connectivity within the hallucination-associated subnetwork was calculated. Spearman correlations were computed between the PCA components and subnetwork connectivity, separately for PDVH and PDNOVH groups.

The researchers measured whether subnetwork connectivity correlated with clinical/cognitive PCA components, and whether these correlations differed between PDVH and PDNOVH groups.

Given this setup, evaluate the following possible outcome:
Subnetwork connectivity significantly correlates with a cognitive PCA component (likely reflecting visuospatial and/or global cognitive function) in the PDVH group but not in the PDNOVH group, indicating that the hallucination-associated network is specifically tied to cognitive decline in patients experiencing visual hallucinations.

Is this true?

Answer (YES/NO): NO